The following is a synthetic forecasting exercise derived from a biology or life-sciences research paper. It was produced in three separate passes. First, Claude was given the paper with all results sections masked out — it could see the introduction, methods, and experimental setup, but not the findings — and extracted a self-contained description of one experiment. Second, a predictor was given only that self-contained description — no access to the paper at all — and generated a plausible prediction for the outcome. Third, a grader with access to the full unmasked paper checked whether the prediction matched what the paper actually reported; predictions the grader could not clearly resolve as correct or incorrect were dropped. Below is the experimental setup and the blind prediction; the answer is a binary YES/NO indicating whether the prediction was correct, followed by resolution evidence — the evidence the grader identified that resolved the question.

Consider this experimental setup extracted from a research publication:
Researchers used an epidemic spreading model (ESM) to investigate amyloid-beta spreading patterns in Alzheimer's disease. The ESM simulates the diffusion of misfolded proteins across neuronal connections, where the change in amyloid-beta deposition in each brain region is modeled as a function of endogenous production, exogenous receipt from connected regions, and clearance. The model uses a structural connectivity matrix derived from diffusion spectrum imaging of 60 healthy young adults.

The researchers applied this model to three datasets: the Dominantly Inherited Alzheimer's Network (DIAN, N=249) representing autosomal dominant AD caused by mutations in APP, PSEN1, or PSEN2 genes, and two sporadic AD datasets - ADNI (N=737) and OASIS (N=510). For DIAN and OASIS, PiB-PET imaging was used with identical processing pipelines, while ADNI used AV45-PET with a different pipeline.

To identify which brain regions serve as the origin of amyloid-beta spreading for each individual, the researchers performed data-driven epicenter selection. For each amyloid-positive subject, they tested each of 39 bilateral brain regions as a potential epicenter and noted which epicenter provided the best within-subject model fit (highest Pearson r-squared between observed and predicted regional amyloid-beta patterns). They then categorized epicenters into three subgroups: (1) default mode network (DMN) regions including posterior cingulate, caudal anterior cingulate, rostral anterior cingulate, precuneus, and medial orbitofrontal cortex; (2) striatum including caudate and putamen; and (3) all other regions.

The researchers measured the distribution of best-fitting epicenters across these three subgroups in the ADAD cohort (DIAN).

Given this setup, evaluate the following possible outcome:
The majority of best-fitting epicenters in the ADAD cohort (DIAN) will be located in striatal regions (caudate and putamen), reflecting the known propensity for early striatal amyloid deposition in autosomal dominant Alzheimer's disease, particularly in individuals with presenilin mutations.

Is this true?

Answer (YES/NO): NO